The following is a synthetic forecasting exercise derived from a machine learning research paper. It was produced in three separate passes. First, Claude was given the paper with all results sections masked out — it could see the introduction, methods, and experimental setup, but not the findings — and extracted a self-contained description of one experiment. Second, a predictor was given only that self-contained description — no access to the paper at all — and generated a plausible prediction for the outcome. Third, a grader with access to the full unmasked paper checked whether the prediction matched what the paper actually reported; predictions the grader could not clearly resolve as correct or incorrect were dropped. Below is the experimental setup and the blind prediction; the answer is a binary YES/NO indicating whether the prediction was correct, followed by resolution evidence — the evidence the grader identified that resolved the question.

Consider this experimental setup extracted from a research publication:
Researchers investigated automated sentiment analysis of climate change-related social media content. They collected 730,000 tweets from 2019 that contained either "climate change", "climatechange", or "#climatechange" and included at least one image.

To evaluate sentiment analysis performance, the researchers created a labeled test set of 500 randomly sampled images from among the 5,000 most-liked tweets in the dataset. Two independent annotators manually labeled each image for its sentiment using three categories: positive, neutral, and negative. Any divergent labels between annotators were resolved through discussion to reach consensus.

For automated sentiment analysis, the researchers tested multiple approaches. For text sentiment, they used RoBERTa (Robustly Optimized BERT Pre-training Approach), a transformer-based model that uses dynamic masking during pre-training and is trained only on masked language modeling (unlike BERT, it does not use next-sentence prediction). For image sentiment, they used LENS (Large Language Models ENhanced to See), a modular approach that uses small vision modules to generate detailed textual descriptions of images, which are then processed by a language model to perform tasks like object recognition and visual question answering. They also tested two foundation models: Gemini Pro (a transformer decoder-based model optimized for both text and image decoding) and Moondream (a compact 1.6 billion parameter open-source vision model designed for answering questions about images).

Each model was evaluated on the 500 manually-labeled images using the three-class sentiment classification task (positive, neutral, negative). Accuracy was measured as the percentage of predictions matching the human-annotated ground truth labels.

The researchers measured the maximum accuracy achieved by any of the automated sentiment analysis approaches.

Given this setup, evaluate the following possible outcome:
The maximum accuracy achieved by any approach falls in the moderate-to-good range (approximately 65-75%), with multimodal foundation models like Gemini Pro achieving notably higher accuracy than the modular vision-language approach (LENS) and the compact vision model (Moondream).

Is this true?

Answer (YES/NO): NO